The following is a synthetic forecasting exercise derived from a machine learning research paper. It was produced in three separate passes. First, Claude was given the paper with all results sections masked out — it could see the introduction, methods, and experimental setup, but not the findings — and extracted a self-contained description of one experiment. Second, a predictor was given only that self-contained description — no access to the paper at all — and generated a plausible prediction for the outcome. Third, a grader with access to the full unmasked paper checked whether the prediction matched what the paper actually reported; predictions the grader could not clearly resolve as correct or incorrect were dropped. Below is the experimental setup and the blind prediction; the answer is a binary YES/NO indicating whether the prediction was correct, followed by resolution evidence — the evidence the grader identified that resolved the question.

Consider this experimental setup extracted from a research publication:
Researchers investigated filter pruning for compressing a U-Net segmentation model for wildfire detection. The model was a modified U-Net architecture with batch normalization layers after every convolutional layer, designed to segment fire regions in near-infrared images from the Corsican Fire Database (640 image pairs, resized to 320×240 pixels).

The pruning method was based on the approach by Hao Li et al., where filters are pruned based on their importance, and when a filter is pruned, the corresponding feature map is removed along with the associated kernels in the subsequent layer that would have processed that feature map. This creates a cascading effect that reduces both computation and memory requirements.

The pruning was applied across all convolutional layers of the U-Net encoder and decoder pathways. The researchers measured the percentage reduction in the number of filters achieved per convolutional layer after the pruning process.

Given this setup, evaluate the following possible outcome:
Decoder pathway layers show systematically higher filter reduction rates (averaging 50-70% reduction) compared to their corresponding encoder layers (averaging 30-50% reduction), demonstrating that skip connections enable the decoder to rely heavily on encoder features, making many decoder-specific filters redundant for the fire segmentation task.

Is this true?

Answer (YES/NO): NO